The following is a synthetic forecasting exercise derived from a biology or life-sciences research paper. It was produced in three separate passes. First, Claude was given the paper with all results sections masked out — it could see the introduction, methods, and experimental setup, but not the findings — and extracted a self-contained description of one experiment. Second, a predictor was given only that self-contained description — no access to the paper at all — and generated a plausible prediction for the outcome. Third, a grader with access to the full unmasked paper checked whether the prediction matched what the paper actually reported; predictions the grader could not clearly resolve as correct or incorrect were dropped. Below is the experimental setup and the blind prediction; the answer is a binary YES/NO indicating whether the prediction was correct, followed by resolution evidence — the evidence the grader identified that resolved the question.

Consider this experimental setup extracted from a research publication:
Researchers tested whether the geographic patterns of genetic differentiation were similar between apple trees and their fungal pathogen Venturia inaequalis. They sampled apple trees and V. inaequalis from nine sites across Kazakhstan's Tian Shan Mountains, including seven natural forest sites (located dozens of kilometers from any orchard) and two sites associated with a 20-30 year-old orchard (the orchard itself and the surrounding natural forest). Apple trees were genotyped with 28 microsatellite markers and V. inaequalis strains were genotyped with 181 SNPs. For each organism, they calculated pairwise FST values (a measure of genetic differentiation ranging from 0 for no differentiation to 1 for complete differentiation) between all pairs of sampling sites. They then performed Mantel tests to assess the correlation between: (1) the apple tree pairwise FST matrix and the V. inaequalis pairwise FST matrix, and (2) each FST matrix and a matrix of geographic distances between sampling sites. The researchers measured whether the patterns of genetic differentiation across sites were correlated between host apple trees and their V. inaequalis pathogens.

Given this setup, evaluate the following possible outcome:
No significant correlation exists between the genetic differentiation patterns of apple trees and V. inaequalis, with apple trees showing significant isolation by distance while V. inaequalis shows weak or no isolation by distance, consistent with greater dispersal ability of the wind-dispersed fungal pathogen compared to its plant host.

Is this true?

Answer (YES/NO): NO